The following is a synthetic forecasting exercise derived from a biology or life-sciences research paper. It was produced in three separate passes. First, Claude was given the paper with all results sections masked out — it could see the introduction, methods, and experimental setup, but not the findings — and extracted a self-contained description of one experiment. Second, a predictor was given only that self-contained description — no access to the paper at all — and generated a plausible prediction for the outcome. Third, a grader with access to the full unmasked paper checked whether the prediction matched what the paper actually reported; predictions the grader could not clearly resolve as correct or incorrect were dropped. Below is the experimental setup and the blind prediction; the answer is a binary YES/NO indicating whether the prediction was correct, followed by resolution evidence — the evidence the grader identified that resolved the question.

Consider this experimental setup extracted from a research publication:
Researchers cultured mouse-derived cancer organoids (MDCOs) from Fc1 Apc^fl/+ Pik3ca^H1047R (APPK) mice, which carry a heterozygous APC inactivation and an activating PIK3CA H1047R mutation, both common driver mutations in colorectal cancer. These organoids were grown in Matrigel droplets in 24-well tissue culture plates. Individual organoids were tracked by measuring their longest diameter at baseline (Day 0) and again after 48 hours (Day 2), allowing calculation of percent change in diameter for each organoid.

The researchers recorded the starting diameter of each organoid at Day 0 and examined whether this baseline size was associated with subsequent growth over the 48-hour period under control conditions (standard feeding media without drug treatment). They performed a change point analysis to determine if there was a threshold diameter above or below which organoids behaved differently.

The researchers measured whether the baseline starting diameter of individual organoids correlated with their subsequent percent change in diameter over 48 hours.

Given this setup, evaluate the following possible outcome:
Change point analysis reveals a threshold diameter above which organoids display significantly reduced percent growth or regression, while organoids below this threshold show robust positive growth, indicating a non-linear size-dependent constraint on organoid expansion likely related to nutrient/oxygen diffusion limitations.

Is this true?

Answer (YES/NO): YES